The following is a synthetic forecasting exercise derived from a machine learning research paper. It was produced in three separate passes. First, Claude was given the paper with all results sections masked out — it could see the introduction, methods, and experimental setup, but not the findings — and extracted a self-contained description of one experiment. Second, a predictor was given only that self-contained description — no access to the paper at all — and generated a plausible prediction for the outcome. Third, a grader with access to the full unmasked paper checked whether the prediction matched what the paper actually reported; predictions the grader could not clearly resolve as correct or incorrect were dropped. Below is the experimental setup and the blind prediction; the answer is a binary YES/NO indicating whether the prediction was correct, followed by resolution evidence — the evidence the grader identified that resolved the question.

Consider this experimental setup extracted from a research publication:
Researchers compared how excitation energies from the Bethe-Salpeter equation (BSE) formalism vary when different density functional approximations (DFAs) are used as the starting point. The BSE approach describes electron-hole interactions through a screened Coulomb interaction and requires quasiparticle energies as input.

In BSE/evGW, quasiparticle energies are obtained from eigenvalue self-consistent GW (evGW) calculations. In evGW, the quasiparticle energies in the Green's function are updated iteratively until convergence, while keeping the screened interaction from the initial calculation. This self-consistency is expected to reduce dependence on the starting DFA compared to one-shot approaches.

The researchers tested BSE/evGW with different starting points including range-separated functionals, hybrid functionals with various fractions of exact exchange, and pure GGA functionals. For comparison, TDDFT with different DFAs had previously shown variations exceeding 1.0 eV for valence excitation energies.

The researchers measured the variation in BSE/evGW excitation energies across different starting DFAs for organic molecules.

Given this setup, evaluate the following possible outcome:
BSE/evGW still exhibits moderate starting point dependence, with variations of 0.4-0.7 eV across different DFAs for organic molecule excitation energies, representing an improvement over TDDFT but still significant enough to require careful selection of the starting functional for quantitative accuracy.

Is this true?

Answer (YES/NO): NO